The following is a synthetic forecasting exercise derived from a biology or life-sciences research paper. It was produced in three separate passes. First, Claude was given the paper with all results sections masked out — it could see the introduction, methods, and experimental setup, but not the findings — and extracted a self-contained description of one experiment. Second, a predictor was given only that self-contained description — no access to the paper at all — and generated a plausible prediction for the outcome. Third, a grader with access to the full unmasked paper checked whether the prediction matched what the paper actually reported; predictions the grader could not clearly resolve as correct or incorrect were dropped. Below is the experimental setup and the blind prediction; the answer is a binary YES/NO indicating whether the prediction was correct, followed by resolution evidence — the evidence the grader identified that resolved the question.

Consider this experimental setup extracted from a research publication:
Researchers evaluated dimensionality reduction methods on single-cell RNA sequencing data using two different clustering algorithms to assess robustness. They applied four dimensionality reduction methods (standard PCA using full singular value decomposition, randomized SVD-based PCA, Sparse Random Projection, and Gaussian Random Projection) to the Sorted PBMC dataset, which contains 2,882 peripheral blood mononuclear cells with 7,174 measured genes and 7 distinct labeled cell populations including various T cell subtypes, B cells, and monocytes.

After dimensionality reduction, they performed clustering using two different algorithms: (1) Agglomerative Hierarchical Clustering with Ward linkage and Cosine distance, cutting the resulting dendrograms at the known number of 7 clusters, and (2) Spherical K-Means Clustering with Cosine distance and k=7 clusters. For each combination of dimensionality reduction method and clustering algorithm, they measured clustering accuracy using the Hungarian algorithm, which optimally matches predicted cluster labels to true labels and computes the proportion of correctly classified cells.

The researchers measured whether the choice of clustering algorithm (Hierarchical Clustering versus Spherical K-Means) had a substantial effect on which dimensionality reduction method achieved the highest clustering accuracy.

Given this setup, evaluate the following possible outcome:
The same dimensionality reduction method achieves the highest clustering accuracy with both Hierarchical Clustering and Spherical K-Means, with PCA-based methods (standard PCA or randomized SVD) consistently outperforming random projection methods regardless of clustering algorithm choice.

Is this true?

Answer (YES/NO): NO